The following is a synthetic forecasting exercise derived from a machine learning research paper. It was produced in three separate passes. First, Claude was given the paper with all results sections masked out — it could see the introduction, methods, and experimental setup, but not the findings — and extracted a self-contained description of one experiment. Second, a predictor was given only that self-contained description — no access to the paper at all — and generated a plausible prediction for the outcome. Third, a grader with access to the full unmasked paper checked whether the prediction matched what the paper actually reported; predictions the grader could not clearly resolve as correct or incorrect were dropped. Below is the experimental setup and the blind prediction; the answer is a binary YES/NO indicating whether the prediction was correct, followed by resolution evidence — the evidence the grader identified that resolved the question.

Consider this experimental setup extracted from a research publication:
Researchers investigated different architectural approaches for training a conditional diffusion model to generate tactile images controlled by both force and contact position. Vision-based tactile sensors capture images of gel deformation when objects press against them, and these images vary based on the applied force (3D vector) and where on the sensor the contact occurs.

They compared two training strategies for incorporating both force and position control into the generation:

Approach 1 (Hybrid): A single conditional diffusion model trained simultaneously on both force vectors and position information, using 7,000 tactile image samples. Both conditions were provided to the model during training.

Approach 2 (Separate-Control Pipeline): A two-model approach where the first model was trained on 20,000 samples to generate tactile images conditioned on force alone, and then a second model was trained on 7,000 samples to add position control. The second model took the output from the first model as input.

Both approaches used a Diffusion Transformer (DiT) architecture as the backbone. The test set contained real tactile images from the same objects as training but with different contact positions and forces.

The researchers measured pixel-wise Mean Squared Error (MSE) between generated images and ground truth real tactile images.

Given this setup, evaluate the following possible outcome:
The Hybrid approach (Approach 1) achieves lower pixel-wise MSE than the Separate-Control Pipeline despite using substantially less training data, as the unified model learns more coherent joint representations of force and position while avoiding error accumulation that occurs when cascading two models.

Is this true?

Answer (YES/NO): YES